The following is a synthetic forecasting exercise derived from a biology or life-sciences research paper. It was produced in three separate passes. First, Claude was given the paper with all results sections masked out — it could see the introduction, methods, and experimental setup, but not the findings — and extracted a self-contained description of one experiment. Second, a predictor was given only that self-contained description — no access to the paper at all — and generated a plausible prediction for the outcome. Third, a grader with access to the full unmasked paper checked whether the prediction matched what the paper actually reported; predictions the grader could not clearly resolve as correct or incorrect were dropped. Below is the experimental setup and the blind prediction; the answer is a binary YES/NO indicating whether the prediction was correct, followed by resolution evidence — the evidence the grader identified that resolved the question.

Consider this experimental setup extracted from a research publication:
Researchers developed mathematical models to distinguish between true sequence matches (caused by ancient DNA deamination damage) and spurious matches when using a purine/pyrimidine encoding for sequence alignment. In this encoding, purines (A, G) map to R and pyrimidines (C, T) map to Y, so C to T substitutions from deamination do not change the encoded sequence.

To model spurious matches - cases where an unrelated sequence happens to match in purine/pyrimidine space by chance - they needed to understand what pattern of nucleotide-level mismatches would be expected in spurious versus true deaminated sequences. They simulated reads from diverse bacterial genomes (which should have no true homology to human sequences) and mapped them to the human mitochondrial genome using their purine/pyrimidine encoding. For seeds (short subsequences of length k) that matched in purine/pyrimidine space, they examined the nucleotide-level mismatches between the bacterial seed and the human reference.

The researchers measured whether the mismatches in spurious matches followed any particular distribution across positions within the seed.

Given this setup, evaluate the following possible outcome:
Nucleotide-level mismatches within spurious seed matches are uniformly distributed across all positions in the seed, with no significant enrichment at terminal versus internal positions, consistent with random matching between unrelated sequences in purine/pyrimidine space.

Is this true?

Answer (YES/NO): YES